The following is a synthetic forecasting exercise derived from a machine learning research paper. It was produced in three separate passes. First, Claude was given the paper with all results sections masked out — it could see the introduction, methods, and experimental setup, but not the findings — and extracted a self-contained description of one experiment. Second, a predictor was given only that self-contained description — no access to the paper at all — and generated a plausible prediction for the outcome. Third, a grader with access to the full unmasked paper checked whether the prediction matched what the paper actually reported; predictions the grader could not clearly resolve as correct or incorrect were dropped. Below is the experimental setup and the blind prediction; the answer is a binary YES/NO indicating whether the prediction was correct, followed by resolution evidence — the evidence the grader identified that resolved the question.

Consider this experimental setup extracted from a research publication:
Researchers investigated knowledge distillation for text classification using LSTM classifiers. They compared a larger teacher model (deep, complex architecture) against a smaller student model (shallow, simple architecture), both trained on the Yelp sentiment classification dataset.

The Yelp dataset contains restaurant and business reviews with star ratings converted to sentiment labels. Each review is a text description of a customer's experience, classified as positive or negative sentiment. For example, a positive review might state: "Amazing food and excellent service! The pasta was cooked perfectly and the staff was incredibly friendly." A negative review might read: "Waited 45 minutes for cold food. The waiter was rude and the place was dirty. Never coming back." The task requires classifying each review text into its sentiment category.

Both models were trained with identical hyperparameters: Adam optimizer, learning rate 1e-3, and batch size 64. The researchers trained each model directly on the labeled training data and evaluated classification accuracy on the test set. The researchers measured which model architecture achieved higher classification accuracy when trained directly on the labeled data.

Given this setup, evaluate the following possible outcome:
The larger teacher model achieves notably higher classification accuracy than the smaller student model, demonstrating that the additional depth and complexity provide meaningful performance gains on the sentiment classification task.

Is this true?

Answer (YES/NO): NO